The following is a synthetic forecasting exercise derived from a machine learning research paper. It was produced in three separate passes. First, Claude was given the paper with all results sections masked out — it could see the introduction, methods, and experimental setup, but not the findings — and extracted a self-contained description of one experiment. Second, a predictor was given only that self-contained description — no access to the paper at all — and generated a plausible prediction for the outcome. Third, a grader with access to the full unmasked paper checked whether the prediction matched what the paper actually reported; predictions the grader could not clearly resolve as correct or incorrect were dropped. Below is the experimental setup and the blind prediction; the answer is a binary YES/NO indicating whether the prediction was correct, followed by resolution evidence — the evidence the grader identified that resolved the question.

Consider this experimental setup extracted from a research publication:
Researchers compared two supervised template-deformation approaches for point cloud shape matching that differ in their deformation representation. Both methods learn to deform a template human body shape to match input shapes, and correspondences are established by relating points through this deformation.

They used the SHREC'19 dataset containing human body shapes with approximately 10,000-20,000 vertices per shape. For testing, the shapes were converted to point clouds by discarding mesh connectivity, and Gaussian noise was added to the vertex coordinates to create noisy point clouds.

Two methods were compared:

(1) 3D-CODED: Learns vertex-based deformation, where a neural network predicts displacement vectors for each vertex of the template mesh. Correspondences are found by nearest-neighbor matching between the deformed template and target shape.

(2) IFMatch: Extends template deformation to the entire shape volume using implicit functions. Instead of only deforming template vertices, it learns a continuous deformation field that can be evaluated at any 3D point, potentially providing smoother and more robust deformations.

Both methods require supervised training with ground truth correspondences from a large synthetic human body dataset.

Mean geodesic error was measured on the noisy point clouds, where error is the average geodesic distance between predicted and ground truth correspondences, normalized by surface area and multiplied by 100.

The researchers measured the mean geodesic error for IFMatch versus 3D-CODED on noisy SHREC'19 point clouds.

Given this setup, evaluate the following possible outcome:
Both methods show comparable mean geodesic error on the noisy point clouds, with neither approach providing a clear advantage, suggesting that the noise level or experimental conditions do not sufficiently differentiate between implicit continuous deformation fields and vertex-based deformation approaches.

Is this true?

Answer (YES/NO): NO